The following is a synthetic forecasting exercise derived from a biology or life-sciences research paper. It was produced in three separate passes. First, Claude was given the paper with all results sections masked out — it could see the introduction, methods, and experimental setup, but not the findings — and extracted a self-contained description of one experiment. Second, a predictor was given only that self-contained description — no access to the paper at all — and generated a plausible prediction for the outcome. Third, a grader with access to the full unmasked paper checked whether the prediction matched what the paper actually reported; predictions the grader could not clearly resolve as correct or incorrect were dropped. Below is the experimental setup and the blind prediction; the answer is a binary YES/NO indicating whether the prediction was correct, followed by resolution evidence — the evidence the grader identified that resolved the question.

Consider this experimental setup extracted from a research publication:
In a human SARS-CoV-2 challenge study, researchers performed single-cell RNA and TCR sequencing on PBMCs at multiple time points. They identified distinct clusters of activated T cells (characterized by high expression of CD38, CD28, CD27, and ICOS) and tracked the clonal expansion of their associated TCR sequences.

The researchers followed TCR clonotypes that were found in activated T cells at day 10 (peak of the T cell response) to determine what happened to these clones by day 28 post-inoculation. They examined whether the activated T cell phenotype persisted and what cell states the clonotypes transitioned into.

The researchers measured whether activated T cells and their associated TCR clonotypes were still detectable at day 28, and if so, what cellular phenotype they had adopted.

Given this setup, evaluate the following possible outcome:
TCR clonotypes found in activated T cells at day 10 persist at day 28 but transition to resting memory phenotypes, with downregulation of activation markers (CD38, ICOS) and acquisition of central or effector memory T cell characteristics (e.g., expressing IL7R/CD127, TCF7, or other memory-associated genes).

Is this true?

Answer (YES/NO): YES